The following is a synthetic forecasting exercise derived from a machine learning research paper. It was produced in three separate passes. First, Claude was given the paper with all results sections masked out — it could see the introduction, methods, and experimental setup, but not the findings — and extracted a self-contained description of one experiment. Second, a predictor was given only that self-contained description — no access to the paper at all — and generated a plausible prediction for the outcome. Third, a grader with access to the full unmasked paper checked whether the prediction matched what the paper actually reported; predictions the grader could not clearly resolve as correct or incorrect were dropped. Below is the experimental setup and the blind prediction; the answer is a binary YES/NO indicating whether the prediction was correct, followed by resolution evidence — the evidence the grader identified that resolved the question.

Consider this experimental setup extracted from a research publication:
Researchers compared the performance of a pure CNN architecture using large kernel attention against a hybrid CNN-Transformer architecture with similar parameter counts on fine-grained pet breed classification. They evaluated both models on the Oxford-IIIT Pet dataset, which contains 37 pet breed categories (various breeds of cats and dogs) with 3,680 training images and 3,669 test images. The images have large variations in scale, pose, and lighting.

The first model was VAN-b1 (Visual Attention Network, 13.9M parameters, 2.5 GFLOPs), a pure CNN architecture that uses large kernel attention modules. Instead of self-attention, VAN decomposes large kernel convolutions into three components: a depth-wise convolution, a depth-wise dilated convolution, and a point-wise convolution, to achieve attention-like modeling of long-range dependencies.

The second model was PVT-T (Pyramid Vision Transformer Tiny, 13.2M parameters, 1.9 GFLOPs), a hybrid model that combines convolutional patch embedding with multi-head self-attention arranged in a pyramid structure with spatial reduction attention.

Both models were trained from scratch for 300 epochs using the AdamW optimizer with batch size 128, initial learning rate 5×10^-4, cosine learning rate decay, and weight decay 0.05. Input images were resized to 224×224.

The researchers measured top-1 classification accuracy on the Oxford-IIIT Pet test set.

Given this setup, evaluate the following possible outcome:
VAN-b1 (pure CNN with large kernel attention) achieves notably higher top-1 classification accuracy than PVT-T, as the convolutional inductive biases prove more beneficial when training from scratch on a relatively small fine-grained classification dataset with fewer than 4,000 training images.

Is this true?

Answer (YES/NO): YES